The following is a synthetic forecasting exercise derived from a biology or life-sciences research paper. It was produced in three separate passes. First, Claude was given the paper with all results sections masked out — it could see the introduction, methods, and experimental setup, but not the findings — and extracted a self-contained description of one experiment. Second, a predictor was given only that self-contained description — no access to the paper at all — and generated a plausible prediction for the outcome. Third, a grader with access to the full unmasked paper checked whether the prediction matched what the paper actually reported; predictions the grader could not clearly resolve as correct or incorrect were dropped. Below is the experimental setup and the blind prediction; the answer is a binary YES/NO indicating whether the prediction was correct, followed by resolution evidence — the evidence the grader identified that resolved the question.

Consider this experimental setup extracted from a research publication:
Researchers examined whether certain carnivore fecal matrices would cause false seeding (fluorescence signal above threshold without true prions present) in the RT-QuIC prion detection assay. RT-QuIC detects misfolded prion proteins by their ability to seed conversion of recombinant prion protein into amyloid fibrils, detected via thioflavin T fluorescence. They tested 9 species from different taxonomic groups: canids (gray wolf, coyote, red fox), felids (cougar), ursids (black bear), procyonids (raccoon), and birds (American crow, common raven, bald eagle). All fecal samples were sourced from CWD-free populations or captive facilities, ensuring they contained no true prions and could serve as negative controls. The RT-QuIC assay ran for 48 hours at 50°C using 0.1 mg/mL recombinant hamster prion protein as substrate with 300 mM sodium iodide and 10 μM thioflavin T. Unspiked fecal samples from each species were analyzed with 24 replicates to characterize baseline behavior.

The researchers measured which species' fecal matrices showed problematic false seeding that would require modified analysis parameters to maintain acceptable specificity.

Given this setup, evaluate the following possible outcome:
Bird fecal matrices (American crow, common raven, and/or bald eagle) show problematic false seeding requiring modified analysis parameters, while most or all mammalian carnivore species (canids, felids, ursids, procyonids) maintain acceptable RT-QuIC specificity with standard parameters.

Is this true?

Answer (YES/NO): NO